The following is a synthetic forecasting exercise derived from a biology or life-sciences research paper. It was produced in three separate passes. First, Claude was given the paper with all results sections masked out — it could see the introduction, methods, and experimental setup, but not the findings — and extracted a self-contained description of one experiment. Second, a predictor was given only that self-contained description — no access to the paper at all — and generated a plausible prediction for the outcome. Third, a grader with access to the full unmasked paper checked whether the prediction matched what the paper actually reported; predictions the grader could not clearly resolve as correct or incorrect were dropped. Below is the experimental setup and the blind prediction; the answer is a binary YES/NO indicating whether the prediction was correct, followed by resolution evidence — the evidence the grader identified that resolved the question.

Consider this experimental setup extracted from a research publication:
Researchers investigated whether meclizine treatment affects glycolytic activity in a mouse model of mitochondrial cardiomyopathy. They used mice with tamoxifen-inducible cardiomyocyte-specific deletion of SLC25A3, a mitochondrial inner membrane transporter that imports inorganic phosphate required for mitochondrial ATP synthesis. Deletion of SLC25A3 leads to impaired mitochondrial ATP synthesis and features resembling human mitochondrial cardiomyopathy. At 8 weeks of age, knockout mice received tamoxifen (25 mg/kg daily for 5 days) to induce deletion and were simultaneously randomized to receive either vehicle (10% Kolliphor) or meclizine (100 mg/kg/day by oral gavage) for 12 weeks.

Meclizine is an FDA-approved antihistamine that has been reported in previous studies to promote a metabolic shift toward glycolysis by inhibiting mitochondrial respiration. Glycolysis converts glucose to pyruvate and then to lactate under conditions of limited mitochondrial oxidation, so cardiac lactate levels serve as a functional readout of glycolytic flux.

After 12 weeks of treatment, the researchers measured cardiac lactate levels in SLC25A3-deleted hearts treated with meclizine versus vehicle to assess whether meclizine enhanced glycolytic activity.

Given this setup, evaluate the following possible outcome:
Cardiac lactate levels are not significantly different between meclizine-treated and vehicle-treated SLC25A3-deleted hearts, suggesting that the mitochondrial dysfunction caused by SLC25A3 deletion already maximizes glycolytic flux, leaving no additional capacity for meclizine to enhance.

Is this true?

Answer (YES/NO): NO